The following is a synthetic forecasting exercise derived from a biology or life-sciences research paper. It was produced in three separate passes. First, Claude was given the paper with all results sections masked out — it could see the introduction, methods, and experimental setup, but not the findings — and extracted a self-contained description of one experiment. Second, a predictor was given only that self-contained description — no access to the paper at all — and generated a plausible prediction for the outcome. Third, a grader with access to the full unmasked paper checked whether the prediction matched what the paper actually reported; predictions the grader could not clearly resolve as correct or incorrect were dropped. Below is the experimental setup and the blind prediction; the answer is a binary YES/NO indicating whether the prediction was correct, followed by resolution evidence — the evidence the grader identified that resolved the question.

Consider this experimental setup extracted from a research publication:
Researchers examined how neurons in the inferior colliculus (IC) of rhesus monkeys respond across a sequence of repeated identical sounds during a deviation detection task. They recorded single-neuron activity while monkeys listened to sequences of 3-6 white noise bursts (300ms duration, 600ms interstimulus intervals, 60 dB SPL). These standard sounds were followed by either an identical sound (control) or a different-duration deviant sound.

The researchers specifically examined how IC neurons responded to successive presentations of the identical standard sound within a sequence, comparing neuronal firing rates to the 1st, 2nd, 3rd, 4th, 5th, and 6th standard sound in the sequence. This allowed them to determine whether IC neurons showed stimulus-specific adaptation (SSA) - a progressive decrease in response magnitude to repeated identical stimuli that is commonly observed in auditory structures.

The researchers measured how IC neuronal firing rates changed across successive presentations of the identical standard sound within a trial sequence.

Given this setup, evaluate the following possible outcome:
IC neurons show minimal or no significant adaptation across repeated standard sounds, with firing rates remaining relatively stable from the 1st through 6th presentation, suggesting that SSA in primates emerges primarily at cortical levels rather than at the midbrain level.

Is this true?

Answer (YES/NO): NO